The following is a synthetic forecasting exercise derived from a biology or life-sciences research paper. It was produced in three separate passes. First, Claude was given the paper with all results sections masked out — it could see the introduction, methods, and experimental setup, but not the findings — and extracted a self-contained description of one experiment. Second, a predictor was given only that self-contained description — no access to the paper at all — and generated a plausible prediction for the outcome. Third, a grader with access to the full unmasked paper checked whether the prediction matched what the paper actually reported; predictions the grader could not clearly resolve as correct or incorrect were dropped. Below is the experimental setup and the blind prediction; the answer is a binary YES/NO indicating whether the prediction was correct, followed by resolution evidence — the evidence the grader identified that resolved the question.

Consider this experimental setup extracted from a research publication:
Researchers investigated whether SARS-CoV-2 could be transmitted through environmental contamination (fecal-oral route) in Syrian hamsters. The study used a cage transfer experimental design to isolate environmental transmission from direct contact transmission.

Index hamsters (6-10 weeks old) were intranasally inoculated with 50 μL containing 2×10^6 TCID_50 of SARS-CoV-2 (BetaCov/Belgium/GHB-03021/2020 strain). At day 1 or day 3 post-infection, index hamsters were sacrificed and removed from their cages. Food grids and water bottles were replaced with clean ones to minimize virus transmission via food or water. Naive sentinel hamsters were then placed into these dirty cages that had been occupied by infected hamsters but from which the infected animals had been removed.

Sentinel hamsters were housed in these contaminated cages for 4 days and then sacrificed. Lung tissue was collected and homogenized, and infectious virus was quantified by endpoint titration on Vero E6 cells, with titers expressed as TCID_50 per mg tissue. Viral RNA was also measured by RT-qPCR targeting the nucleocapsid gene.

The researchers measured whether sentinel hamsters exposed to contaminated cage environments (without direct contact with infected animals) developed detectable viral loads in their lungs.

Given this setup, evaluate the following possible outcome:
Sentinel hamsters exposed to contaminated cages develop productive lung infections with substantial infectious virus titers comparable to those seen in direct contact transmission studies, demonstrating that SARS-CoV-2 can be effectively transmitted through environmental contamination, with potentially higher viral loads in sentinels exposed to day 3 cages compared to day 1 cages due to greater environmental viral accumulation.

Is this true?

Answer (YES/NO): NO